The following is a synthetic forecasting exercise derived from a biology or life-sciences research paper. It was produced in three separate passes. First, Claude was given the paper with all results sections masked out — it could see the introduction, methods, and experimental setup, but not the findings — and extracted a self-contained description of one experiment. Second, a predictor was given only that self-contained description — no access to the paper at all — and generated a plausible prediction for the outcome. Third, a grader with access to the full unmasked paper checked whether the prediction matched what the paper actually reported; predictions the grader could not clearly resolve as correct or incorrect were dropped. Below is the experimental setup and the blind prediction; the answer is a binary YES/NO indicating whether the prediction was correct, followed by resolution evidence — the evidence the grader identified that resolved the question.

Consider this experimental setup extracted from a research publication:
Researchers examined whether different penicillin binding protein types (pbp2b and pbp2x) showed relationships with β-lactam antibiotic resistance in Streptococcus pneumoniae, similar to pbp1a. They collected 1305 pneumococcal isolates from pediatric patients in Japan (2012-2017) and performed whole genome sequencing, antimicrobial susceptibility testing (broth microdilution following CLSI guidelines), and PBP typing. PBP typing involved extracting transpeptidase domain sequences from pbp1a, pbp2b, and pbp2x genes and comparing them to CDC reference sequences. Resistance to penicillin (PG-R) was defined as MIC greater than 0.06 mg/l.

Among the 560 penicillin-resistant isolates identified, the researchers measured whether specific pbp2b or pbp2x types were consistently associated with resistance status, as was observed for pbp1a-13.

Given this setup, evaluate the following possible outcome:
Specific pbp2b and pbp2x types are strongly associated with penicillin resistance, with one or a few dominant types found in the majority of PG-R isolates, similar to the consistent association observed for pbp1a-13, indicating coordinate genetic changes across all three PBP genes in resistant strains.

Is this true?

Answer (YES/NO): NO